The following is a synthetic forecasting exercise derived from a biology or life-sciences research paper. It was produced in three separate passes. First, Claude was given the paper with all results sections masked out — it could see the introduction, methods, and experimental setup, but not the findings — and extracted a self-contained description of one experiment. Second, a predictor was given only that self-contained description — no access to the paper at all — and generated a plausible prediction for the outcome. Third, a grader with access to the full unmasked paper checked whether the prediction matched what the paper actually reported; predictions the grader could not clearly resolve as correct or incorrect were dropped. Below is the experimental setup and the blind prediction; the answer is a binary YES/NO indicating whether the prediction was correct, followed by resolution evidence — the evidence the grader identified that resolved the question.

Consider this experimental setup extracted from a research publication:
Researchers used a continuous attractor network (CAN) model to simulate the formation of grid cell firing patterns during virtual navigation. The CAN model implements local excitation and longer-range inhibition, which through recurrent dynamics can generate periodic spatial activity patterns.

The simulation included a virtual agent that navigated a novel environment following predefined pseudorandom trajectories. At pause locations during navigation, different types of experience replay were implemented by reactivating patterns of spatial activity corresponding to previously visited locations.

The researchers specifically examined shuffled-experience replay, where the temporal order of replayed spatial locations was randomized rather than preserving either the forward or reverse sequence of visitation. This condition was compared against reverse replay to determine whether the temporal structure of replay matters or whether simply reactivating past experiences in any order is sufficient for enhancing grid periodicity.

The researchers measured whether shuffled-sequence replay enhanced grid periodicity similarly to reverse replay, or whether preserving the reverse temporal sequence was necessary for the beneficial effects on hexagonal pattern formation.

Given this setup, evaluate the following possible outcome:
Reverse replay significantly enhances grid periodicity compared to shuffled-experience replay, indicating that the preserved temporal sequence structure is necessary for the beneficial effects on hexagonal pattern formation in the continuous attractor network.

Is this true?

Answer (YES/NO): YES